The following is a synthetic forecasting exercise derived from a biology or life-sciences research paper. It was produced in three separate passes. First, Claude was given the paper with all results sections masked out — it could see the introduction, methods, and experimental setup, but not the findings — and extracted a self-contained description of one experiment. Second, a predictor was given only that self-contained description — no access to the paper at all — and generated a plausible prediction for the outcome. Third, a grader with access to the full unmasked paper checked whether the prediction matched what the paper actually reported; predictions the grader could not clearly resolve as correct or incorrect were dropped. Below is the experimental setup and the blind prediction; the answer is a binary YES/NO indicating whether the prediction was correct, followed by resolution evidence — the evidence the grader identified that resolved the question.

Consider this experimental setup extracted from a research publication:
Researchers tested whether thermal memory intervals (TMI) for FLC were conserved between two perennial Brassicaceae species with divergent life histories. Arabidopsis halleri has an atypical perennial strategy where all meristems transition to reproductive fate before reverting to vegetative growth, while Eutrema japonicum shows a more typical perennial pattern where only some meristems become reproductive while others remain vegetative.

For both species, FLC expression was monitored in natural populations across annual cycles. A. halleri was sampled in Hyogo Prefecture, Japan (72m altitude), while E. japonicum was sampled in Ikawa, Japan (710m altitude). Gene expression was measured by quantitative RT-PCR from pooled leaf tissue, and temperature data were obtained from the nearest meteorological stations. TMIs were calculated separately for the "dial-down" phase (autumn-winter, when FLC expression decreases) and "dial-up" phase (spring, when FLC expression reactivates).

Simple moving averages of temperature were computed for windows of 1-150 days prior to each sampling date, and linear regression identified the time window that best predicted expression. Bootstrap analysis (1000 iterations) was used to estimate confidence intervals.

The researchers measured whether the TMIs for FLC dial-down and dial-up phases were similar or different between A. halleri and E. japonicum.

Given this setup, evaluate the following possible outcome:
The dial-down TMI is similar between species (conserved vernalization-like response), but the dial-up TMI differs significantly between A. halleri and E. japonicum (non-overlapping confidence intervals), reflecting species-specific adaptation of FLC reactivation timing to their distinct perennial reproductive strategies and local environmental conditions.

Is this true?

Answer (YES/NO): YES